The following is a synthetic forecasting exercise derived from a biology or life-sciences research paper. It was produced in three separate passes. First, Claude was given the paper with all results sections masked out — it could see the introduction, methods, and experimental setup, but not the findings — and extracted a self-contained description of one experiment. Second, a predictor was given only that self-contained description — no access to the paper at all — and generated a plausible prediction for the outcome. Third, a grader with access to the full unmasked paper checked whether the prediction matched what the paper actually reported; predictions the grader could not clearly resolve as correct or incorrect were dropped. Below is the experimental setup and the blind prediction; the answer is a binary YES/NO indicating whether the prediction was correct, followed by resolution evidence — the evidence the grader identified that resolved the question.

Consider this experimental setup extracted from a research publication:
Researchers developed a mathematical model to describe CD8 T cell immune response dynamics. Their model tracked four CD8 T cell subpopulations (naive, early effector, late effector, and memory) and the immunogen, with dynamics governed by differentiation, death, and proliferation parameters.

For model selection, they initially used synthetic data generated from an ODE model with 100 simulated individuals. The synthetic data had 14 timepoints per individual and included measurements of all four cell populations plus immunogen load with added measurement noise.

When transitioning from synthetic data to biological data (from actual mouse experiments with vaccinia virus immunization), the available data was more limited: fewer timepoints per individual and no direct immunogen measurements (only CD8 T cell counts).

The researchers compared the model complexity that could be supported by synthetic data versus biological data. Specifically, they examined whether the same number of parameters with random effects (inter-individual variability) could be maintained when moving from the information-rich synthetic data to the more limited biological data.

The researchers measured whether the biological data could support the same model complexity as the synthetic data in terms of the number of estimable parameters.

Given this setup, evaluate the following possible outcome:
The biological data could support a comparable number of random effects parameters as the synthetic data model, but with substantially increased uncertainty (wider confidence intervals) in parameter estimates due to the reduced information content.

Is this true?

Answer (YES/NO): NO